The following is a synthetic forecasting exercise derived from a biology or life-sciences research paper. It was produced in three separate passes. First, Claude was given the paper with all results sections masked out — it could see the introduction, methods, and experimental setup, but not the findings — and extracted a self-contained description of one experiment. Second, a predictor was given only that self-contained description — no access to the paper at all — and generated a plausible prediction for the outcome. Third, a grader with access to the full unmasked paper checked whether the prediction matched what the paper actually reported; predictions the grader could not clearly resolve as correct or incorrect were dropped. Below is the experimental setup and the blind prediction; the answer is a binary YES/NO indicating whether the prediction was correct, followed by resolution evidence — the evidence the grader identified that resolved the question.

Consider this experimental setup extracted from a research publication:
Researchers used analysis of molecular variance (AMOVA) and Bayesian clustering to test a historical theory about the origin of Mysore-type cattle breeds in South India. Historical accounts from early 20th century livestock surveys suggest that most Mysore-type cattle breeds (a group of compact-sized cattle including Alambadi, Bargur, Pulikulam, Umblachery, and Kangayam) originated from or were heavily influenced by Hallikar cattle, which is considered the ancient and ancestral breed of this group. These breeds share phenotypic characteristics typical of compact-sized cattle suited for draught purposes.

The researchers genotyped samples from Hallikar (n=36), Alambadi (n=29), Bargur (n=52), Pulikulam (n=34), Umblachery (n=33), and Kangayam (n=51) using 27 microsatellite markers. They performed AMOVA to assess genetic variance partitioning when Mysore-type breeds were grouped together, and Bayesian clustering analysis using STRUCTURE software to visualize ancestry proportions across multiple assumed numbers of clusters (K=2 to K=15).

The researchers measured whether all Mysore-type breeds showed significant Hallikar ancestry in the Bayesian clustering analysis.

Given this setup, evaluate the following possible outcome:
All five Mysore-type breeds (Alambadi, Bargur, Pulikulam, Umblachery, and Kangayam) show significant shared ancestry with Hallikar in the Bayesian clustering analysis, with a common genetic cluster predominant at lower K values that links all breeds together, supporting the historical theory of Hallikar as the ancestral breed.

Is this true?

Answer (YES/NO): NO